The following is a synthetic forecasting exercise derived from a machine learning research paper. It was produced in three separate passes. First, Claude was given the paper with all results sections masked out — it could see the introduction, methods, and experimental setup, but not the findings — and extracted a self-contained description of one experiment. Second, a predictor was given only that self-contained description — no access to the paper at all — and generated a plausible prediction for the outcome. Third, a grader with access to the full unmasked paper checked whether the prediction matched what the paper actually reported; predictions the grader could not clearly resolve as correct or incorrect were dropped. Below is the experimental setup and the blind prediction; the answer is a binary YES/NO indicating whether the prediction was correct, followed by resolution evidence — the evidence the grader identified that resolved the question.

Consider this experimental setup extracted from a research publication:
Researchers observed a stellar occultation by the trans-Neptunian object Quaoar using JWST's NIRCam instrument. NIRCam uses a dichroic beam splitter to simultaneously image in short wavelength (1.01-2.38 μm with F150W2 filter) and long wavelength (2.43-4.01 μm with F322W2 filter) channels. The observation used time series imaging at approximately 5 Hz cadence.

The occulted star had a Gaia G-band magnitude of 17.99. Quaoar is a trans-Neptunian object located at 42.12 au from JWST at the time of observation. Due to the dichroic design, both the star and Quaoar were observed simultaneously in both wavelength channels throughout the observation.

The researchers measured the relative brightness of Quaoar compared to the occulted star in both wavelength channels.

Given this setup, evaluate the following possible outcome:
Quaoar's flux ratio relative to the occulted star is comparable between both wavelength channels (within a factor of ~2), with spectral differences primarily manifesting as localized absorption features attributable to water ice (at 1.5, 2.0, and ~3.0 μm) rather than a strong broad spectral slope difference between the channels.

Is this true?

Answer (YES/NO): NO